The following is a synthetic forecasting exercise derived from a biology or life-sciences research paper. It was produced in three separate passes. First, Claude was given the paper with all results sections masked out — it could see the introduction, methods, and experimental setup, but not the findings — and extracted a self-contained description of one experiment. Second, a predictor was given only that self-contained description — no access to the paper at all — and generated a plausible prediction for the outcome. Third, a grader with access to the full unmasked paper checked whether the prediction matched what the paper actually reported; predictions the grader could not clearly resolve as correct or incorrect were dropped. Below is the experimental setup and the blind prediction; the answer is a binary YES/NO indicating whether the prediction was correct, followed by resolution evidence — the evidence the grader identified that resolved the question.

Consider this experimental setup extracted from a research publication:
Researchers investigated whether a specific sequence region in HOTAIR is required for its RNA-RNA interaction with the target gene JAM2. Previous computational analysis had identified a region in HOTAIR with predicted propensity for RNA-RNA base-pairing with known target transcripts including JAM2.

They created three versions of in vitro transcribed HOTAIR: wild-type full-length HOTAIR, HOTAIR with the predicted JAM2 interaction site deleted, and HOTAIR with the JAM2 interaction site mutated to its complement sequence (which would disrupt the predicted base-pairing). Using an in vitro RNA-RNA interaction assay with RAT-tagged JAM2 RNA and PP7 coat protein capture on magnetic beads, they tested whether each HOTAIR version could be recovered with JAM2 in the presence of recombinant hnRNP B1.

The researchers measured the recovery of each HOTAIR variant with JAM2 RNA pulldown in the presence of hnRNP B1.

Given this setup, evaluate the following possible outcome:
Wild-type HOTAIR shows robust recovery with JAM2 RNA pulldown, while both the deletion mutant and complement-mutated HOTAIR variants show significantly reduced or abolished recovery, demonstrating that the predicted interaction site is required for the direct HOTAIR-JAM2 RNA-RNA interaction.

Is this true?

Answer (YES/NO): NO